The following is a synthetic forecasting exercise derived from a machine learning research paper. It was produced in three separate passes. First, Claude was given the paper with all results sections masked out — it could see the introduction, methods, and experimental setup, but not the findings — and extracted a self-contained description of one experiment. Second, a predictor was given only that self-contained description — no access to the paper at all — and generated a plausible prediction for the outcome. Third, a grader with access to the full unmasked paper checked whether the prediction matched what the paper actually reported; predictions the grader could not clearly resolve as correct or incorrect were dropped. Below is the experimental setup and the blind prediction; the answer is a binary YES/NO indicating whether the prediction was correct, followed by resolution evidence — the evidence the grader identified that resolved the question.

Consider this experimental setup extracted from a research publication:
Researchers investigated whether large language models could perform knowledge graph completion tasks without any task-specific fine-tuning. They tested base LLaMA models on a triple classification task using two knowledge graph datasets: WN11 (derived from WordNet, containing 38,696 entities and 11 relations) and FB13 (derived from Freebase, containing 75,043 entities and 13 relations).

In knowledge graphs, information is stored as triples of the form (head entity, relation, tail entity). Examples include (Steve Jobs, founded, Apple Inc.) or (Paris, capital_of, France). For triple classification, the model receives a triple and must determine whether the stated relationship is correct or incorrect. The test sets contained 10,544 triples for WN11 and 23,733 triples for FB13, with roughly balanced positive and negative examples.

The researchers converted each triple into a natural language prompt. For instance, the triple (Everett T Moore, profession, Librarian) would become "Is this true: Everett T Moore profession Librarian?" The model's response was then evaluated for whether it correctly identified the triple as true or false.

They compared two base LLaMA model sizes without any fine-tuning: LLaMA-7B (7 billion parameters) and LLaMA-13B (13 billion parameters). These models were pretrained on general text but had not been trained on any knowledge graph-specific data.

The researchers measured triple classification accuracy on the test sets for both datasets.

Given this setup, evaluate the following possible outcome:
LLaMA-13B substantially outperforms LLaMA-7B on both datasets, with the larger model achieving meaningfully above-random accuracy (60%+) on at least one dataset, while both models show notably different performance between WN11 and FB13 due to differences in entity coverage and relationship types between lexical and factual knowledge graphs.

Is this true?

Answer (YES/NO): NO